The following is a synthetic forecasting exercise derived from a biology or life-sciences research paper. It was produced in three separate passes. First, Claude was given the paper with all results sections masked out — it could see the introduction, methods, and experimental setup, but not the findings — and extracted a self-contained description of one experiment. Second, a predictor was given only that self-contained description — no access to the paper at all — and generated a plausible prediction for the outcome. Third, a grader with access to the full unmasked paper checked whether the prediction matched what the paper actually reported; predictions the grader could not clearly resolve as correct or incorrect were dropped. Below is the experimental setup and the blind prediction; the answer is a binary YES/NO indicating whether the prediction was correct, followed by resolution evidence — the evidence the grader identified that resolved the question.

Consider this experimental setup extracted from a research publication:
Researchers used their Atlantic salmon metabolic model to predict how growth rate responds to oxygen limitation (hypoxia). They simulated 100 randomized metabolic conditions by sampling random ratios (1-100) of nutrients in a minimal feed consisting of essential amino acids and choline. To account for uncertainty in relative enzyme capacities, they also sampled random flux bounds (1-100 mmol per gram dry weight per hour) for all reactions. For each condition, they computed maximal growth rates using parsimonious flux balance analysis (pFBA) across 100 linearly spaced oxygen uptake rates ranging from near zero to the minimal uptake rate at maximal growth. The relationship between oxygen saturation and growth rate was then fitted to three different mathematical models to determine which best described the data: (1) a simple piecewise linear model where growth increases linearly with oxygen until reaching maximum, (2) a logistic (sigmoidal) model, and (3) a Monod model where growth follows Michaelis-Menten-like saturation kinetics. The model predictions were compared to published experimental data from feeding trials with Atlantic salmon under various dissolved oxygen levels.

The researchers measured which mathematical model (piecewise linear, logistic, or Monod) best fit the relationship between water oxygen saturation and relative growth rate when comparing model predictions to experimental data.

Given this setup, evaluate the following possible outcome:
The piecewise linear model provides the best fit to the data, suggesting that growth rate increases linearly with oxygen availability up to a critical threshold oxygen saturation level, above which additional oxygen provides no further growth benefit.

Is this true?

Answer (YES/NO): NO